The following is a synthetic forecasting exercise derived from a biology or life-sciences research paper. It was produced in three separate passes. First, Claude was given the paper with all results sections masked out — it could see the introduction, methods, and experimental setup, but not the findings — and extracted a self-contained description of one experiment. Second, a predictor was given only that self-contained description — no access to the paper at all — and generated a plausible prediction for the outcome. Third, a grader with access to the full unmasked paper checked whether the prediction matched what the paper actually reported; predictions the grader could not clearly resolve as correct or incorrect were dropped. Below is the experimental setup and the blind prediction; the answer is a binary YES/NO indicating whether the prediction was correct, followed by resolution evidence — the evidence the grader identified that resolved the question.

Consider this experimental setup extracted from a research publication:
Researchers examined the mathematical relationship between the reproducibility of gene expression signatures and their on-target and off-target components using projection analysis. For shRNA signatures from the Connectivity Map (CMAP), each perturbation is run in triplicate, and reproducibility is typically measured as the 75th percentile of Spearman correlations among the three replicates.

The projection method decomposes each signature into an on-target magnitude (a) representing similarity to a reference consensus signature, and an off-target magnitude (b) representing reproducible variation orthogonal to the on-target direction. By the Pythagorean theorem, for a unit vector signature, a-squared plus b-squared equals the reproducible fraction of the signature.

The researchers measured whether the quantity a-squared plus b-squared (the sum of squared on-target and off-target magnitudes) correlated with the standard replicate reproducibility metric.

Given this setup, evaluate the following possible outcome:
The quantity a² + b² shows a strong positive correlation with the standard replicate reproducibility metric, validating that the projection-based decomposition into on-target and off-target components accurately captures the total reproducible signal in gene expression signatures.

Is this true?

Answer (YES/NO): YES